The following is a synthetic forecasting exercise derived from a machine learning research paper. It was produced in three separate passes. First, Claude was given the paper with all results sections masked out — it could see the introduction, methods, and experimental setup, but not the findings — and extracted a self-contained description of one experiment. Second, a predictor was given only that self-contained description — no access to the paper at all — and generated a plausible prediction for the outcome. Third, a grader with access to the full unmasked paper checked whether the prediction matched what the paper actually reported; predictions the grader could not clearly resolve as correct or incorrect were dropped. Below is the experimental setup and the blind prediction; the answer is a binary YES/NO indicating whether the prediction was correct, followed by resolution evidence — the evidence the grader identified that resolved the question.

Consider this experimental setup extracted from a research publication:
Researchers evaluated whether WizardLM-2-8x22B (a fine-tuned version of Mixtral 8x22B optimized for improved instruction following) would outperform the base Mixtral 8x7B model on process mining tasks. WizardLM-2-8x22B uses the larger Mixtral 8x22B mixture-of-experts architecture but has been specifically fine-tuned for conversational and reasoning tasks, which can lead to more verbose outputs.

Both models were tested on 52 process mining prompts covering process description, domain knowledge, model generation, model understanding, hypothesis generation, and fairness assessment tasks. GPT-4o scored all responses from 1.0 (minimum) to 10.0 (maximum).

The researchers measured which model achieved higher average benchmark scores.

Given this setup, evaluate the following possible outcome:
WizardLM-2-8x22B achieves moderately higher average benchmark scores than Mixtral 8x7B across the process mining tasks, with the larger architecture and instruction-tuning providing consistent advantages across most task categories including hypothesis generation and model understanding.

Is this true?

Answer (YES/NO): NO